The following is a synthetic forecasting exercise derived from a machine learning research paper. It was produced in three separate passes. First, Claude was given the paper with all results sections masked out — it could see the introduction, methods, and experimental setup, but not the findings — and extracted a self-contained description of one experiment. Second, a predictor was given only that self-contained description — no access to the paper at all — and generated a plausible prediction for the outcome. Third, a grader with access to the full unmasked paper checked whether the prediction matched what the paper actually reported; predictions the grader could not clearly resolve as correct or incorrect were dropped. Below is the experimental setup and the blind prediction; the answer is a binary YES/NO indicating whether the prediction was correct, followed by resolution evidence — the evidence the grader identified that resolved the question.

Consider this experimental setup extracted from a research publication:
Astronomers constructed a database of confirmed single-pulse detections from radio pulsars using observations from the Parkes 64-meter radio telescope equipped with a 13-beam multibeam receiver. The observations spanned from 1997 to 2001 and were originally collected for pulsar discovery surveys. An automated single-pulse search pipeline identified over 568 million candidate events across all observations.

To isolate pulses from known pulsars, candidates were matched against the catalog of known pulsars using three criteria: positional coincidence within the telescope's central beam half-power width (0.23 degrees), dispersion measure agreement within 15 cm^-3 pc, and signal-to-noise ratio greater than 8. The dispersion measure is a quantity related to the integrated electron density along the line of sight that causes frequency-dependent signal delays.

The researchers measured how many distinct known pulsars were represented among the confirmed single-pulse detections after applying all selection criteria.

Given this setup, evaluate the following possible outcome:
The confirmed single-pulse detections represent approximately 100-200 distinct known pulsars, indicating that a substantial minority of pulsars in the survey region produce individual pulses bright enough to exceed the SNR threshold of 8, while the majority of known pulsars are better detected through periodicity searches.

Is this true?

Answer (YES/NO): NO